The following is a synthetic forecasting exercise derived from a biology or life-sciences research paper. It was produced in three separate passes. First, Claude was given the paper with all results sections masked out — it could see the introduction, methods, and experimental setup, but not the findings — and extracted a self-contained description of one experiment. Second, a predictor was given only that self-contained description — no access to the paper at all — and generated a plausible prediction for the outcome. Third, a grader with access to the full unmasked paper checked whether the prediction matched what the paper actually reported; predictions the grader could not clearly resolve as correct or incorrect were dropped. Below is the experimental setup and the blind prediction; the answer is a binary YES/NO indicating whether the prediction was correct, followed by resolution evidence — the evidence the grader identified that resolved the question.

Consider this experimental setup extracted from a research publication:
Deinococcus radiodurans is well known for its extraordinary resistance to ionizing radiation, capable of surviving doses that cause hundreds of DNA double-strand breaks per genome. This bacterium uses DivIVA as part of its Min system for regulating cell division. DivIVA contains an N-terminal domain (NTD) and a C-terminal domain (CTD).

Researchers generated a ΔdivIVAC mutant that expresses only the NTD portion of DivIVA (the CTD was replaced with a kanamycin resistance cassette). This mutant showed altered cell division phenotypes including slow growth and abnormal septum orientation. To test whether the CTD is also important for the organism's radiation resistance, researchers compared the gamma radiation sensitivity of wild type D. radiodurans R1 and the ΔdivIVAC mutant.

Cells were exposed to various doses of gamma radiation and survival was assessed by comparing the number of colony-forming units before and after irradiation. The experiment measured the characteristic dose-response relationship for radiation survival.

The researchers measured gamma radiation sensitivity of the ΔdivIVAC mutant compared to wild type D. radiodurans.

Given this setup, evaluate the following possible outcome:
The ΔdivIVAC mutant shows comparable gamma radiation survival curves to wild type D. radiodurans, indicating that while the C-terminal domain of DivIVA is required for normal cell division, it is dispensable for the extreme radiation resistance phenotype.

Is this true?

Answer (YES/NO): YES